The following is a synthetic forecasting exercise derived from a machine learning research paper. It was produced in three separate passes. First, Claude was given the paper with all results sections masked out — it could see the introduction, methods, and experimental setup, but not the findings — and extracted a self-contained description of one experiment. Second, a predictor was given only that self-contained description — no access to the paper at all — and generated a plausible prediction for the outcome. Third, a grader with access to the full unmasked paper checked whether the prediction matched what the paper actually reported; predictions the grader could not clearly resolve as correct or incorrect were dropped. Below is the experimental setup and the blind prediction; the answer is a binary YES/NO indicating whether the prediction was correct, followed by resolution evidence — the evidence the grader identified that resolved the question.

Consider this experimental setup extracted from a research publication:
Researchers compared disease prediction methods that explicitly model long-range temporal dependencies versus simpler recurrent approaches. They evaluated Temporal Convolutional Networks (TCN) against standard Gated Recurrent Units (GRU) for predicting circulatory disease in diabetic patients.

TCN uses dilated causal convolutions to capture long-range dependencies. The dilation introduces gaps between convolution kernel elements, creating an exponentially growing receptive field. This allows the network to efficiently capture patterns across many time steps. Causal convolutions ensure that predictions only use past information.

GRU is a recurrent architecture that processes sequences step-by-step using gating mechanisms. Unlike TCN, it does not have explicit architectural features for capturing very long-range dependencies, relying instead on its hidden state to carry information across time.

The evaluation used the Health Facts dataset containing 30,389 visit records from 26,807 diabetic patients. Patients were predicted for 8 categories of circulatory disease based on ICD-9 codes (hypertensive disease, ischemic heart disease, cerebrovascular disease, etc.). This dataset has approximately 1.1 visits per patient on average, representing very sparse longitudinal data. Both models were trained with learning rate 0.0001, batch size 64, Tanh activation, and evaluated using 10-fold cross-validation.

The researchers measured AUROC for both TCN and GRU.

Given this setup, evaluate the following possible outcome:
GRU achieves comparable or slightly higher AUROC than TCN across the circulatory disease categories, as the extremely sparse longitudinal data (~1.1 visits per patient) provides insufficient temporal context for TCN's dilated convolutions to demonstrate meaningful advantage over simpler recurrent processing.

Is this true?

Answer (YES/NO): YES